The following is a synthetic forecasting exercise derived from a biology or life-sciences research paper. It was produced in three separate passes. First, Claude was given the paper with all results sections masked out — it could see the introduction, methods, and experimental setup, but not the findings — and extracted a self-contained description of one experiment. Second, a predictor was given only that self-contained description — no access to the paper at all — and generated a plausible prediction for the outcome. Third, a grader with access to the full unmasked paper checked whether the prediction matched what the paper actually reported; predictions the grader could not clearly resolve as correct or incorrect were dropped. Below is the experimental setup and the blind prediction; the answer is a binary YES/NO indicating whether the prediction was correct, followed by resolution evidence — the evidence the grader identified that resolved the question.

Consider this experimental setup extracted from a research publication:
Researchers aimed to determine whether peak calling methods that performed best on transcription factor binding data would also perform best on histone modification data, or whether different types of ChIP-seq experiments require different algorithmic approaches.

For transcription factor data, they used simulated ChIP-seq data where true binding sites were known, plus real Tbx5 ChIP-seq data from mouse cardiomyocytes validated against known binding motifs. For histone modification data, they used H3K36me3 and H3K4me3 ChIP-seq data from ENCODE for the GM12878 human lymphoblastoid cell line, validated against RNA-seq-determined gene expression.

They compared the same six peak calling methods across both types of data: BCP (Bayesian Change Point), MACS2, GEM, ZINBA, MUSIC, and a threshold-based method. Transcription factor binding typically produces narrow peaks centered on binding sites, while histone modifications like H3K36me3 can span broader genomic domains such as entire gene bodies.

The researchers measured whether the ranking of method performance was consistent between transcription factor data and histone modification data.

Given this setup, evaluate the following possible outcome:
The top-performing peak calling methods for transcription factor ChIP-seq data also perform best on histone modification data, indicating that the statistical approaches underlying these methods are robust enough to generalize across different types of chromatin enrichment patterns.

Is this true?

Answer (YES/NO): NO